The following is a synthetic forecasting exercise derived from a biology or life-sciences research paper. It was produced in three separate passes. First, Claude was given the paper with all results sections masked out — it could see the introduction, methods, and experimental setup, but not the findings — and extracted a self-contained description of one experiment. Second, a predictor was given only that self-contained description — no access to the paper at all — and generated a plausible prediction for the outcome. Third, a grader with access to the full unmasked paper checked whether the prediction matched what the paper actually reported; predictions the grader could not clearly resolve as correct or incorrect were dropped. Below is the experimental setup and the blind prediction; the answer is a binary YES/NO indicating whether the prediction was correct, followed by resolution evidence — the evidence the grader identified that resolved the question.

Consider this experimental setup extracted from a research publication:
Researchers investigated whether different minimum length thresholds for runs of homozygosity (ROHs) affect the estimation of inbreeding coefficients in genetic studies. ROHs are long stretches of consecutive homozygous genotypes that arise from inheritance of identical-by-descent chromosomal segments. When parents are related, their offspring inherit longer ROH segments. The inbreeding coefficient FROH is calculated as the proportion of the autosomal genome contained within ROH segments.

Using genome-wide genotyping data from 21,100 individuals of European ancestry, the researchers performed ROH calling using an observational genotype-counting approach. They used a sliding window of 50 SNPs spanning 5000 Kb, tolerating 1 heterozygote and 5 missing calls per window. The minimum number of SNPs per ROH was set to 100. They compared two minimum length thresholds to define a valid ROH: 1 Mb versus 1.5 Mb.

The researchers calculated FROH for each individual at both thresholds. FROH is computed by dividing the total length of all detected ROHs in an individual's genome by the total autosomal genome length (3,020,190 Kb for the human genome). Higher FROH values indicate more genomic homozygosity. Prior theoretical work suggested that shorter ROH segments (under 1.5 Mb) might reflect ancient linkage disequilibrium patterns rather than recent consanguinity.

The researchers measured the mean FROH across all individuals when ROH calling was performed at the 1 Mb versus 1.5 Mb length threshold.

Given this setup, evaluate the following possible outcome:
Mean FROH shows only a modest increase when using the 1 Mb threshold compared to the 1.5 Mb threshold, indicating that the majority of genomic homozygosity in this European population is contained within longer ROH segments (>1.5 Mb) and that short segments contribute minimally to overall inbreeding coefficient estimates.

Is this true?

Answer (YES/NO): NO